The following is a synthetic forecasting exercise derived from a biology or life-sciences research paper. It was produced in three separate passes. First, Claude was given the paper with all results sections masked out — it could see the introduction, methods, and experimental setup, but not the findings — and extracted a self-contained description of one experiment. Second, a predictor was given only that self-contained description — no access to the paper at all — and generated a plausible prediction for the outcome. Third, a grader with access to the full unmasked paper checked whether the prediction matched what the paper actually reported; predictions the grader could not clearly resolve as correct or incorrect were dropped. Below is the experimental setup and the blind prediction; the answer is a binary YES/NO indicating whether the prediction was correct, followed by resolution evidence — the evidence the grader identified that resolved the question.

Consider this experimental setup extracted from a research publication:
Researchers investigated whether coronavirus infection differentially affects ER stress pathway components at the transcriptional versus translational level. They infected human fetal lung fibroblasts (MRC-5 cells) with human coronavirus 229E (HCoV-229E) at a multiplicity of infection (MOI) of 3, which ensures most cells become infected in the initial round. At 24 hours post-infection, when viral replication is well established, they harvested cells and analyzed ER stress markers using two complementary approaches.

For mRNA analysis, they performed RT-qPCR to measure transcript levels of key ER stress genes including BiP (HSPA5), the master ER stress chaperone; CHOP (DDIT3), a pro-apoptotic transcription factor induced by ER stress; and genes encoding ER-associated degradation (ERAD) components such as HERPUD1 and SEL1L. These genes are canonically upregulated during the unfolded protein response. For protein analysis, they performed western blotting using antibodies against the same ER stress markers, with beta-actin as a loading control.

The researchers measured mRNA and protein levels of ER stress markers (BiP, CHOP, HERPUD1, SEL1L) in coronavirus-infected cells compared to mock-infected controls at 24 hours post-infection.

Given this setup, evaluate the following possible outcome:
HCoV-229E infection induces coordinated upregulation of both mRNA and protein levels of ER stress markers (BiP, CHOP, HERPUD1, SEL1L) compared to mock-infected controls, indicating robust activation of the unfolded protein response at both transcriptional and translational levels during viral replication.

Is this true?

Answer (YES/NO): NO